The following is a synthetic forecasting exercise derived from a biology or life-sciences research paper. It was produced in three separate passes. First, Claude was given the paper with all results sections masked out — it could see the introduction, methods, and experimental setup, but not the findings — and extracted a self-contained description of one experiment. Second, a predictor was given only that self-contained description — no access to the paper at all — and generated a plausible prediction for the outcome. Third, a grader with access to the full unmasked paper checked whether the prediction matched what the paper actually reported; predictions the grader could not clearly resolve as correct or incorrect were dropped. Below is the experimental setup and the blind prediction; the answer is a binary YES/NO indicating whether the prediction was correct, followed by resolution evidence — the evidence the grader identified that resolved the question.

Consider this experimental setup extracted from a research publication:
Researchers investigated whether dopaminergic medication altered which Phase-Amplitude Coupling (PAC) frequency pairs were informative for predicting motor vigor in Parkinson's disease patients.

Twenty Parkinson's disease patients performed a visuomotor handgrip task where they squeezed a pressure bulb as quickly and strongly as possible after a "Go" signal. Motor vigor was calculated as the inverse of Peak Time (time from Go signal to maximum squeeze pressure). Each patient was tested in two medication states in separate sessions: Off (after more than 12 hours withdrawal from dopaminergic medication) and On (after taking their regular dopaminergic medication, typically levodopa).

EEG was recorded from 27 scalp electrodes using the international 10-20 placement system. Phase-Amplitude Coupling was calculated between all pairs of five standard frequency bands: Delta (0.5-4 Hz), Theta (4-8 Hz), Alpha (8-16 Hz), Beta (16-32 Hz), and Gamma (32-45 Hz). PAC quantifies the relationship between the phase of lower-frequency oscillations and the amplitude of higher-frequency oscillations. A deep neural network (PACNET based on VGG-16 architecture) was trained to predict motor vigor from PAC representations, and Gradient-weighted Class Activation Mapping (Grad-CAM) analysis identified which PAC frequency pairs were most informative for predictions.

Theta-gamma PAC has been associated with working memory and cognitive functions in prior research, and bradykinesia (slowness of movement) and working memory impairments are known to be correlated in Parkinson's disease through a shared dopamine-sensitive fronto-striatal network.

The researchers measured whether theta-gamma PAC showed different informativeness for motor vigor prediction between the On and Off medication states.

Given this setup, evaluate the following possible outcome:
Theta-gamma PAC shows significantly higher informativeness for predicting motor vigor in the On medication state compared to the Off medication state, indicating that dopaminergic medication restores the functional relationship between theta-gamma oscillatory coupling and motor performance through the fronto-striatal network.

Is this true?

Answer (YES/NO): NO